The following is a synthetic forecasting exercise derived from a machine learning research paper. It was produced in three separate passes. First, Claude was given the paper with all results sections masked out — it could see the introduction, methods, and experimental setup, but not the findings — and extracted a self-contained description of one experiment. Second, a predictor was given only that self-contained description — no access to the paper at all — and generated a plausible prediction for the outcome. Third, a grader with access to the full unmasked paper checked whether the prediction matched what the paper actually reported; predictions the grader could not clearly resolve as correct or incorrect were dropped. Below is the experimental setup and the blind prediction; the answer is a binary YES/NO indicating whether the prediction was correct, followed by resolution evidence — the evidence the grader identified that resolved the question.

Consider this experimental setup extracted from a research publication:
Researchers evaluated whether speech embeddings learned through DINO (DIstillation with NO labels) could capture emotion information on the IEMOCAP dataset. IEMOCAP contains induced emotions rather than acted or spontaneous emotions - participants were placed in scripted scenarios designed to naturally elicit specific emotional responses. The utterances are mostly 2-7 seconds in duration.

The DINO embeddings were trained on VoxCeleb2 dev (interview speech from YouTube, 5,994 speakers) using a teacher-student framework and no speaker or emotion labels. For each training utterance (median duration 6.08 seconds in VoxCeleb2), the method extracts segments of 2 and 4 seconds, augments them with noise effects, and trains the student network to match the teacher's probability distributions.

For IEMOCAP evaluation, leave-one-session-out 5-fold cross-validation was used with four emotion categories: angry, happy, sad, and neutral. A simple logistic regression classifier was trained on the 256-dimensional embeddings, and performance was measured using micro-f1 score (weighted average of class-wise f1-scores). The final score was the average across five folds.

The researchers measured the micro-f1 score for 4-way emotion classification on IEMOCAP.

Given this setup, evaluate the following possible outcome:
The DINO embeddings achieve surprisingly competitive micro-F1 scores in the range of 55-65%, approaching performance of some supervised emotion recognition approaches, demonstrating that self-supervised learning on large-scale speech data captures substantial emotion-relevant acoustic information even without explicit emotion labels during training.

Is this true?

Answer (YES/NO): YES